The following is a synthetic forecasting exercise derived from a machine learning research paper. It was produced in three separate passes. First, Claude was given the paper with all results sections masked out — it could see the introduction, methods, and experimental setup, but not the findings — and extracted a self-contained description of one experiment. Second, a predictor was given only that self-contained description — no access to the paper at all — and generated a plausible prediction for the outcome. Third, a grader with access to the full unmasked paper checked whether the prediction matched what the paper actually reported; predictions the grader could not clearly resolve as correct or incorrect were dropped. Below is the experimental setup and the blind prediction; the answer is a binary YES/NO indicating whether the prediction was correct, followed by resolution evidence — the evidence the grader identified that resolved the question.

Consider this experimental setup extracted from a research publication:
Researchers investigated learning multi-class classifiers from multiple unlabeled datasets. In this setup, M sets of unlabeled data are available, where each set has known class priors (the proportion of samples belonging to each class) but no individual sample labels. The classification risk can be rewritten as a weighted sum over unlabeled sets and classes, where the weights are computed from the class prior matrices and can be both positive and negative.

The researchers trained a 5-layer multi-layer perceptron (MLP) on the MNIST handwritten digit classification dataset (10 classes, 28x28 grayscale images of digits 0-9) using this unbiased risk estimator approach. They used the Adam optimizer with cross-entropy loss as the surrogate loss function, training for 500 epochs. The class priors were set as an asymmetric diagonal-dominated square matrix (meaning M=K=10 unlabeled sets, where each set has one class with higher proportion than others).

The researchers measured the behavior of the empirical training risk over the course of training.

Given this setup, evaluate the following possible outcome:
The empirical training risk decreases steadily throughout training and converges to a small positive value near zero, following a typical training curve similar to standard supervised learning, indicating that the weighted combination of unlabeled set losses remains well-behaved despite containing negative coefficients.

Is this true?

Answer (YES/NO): NO